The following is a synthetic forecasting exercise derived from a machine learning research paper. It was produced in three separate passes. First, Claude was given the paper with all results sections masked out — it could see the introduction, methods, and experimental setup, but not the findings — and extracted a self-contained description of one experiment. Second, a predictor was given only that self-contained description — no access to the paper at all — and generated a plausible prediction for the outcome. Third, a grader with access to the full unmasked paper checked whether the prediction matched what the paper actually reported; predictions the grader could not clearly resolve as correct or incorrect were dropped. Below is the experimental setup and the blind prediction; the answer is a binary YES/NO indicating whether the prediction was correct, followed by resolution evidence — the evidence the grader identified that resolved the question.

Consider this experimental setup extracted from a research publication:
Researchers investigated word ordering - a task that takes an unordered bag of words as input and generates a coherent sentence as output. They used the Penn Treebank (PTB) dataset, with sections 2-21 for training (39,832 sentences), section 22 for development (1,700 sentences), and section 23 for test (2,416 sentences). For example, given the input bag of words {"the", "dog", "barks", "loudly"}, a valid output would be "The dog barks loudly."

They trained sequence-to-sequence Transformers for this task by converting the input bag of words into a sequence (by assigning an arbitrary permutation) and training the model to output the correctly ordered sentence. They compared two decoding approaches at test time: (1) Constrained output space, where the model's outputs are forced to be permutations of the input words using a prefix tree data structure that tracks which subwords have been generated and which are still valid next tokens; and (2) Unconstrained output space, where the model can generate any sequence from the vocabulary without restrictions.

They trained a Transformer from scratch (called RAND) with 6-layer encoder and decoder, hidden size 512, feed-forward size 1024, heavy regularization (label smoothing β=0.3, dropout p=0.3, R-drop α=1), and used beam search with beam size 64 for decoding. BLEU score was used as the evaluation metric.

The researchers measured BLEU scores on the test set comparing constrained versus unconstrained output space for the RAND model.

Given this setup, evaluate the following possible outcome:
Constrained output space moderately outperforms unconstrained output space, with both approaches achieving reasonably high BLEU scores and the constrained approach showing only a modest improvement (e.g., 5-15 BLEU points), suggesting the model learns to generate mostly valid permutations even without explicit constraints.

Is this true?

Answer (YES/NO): NO